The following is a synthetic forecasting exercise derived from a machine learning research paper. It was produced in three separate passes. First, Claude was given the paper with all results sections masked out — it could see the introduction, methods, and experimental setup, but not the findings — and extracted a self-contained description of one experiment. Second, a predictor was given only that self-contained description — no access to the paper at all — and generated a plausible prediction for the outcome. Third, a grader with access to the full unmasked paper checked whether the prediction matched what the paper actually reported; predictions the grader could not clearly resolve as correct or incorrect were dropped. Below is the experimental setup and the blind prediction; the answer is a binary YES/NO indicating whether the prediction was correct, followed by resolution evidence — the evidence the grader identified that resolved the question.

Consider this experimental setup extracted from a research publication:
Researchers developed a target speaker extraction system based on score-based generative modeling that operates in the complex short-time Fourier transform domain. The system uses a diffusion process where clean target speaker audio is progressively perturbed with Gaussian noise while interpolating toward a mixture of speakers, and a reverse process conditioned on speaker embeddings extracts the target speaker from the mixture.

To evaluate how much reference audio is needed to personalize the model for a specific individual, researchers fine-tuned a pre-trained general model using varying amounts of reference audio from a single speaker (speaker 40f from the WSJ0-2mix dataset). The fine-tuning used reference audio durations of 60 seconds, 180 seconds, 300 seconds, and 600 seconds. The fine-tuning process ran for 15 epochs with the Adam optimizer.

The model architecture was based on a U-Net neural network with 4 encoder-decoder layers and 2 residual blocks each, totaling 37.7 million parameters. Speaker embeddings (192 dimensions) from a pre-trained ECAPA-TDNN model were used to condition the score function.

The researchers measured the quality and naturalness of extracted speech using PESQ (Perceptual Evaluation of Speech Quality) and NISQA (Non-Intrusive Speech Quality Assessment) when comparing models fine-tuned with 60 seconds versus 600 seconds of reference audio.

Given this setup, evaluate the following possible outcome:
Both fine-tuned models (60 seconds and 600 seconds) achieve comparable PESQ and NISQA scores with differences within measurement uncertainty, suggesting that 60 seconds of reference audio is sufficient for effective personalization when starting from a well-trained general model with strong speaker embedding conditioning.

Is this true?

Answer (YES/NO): NO